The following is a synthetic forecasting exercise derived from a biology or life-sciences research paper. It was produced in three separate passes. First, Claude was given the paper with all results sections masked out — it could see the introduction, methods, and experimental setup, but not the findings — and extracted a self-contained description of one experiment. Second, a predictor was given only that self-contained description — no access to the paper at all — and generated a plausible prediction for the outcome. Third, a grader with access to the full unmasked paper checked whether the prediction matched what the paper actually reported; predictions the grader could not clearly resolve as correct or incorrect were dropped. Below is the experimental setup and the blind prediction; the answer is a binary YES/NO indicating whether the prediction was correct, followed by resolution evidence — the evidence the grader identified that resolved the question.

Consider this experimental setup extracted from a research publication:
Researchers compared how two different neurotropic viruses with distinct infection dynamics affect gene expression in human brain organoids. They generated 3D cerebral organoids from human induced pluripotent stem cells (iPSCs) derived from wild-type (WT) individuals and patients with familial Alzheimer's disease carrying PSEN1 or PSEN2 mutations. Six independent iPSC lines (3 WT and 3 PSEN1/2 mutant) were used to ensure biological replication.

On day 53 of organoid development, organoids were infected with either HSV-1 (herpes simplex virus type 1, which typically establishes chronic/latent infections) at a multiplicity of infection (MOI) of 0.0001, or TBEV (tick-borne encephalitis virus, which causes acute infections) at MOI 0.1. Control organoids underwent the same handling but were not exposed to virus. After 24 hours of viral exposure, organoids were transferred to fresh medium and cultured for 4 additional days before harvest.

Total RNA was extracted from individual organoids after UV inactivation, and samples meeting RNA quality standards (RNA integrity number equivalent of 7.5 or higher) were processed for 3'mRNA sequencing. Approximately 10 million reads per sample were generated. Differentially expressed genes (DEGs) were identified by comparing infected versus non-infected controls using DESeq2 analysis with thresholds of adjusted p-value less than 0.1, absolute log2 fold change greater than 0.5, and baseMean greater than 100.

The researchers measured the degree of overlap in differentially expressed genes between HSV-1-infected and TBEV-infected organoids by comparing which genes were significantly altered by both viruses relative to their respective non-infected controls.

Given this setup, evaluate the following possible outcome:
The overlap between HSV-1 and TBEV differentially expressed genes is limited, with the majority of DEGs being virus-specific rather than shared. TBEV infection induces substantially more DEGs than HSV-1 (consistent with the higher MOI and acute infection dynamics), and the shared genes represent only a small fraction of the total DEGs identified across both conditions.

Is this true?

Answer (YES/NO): NO